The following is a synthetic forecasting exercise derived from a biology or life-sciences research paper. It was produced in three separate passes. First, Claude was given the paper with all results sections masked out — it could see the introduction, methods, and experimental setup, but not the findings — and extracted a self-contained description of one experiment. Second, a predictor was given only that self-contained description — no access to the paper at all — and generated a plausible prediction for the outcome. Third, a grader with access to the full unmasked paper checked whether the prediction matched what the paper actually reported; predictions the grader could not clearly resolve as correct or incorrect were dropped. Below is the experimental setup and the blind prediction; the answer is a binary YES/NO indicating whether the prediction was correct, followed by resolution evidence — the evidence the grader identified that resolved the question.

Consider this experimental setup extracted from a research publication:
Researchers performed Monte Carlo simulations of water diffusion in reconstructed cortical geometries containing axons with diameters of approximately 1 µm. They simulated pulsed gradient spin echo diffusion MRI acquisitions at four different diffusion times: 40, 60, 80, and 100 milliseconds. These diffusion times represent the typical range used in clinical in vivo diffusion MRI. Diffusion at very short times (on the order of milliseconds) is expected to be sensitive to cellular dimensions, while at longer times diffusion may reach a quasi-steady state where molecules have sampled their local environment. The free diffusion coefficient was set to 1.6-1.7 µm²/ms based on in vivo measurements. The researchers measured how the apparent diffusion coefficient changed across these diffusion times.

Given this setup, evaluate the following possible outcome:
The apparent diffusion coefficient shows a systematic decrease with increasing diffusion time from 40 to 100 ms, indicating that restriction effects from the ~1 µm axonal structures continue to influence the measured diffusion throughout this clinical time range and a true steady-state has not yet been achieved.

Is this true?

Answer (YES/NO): NO